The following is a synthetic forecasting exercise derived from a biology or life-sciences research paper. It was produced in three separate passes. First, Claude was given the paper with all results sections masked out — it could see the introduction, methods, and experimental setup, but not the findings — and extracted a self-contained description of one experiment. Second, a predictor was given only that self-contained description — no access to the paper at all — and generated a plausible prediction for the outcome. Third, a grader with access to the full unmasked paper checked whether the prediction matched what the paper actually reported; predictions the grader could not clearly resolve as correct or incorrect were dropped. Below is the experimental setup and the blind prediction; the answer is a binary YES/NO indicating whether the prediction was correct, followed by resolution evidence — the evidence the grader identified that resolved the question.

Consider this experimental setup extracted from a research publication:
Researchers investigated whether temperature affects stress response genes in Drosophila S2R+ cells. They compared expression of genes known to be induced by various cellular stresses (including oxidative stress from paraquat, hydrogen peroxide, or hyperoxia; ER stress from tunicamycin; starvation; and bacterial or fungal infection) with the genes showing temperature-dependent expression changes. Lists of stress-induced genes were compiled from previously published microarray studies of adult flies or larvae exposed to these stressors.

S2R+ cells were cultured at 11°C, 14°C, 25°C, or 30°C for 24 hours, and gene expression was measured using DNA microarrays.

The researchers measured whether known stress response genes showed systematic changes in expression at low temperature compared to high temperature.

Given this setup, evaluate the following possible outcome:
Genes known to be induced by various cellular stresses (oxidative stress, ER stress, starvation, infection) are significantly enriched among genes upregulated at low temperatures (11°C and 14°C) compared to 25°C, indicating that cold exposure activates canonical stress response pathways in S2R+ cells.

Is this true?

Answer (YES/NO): NO